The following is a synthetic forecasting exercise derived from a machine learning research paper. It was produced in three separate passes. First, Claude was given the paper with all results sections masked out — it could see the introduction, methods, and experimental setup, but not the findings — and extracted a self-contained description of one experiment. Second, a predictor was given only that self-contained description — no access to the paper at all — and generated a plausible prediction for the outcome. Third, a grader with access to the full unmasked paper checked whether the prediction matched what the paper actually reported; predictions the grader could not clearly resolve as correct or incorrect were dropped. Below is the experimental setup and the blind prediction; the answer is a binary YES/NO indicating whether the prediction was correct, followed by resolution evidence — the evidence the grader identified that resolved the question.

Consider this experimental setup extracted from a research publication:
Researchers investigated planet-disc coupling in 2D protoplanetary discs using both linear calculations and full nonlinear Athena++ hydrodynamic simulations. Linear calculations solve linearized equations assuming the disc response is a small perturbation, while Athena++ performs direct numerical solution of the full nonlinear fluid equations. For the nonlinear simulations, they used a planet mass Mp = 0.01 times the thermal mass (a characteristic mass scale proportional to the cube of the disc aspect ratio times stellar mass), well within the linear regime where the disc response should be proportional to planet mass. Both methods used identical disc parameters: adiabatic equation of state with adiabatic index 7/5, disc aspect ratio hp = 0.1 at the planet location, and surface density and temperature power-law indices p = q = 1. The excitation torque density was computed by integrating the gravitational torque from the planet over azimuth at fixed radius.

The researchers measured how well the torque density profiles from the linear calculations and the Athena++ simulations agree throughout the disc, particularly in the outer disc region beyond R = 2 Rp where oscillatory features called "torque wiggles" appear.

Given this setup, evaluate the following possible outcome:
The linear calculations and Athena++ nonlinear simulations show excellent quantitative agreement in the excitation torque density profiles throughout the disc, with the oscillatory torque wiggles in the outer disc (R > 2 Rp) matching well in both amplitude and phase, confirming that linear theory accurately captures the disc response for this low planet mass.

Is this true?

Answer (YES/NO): YES